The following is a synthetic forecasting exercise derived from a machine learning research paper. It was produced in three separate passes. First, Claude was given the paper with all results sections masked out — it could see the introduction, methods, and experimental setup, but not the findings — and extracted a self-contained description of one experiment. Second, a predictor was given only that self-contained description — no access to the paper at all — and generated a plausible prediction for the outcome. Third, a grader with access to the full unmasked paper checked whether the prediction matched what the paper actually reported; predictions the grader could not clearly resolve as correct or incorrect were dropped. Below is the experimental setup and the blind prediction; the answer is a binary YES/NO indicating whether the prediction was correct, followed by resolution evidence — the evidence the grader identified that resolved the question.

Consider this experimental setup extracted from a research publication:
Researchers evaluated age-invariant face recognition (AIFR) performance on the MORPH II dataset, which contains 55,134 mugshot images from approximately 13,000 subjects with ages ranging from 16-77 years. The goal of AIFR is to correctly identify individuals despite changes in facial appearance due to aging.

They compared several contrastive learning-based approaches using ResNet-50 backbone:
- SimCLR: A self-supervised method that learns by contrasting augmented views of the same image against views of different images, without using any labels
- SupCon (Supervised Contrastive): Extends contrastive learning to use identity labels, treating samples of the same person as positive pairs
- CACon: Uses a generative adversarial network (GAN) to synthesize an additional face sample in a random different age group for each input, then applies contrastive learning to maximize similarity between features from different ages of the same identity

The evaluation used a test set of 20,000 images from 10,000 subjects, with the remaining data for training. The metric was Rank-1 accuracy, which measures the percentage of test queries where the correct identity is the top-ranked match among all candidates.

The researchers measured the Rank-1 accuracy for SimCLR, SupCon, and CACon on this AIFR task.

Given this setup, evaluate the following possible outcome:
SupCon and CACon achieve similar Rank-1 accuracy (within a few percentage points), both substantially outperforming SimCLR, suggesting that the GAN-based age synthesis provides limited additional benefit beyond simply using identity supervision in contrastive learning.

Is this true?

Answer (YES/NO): NO